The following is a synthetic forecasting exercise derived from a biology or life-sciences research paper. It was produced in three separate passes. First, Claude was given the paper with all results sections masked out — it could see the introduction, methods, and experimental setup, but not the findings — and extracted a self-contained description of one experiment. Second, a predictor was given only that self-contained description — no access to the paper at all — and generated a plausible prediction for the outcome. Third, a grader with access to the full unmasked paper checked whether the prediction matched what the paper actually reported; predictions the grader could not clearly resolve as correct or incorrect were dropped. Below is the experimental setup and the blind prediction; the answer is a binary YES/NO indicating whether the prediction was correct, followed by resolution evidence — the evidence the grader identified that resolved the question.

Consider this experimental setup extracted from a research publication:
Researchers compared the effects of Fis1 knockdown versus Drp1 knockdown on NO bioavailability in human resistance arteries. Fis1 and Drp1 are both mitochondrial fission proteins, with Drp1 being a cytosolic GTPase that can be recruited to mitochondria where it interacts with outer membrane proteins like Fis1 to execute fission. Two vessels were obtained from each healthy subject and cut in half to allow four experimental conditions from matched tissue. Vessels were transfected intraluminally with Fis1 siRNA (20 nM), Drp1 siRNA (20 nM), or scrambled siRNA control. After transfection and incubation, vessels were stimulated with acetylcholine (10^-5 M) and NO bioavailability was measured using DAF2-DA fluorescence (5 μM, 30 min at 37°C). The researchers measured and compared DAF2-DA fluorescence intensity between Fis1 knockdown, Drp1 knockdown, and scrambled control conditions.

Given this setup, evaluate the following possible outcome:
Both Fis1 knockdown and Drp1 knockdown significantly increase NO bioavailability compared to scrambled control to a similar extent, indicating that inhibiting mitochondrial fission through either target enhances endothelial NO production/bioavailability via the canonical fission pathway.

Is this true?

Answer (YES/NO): YES